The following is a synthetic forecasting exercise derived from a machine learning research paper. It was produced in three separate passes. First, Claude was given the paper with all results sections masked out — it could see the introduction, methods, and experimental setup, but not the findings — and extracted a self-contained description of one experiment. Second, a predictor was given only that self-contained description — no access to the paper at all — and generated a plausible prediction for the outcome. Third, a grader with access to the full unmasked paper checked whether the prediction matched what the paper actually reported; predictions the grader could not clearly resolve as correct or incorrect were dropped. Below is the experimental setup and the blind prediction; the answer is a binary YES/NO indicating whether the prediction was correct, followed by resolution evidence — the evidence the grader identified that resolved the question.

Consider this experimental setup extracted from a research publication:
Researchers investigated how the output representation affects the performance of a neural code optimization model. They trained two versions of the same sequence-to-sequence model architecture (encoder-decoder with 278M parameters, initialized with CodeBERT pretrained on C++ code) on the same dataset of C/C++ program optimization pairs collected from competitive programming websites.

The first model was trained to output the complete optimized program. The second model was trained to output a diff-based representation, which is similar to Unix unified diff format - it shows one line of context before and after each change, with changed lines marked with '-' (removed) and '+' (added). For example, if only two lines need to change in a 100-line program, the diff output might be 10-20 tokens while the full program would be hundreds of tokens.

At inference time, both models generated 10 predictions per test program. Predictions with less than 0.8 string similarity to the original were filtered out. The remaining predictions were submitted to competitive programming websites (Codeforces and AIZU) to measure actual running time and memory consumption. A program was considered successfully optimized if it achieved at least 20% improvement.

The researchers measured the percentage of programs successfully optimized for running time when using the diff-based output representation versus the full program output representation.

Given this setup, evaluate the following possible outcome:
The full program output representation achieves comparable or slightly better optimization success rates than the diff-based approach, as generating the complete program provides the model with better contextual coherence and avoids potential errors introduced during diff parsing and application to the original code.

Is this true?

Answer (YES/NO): NO